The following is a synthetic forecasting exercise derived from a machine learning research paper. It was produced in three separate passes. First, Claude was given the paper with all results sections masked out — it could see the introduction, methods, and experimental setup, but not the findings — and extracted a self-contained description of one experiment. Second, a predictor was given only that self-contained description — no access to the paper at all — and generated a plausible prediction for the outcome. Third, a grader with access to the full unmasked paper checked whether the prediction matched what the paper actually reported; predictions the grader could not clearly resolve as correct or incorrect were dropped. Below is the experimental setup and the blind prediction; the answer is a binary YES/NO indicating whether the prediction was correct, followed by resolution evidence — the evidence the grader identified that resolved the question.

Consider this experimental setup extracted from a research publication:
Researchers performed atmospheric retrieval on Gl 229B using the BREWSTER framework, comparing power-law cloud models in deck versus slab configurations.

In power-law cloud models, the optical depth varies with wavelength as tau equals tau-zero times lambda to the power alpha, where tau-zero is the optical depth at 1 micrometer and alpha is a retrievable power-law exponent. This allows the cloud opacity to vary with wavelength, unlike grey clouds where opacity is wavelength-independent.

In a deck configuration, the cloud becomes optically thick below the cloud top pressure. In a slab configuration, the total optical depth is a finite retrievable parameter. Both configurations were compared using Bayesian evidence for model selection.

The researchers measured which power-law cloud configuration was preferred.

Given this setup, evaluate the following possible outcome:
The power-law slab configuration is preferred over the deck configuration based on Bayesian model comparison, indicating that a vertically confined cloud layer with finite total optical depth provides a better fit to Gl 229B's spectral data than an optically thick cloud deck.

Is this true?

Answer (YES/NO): NO